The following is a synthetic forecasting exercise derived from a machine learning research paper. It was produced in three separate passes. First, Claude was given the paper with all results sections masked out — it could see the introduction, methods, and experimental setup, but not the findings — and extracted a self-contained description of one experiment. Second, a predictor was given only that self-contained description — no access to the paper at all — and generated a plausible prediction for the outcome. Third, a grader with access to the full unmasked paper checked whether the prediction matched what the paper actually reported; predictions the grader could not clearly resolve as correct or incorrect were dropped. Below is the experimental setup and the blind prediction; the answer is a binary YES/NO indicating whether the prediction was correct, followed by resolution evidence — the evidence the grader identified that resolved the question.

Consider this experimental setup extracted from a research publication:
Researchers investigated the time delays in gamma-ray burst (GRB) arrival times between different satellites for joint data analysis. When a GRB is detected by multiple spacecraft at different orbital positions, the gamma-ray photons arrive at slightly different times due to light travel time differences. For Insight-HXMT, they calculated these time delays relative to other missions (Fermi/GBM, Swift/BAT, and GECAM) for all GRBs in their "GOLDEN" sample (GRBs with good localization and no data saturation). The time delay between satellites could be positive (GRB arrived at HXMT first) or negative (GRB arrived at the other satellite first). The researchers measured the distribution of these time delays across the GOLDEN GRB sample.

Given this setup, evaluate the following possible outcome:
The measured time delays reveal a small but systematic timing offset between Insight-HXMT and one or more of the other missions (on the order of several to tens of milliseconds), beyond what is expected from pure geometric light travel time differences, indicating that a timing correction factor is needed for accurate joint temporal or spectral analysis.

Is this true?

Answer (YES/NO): NO